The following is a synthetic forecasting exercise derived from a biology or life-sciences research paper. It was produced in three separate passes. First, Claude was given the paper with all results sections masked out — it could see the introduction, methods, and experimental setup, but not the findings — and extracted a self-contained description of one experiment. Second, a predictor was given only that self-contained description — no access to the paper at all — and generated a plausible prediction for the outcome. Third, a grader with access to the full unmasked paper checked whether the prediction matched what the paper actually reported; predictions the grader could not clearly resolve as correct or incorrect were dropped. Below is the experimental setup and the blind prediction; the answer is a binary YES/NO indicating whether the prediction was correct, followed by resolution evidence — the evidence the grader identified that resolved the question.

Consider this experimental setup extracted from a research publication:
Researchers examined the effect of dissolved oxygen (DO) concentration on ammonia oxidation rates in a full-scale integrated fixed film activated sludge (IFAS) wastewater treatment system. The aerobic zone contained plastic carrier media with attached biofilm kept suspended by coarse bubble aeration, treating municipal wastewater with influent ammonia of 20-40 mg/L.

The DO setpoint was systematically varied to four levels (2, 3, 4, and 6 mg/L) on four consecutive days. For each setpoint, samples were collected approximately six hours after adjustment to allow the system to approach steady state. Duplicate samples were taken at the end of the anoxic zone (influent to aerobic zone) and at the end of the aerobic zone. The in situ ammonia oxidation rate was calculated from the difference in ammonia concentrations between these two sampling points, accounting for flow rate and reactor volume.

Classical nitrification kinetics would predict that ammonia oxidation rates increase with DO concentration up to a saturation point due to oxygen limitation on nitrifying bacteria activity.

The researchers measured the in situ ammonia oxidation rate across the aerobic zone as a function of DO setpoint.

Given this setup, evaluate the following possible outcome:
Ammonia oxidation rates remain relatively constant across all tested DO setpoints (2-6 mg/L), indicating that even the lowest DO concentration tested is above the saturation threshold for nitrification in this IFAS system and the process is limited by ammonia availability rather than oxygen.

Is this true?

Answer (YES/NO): NO